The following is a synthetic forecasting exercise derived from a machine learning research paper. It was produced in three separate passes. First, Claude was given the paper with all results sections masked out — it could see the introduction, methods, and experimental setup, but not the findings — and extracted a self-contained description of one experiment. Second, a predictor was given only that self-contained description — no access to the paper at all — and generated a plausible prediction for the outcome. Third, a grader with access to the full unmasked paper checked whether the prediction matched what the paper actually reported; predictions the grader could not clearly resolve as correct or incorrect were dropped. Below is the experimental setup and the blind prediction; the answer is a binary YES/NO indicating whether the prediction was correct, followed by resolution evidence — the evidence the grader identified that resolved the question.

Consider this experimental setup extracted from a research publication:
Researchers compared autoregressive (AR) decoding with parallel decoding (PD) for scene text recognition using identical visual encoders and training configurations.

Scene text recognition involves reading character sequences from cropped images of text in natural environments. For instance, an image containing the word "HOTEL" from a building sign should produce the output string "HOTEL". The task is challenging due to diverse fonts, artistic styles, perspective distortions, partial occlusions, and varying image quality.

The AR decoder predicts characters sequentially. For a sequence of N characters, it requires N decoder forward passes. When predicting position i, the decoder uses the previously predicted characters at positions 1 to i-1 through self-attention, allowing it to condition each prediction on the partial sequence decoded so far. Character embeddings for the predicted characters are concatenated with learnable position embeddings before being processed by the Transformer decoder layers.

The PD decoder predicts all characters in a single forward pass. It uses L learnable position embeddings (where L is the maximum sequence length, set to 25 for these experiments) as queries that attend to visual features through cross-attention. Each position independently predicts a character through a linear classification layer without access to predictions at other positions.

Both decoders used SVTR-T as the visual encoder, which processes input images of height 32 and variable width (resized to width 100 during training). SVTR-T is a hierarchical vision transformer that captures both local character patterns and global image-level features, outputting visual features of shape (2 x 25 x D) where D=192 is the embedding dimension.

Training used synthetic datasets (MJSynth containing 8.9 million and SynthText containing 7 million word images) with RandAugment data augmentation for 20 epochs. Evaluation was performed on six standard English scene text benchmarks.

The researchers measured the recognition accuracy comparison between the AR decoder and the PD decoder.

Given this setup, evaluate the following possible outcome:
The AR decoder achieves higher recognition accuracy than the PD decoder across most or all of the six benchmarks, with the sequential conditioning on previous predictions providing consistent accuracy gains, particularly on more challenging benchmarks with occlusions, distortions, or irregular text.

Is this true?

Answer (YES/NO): NO